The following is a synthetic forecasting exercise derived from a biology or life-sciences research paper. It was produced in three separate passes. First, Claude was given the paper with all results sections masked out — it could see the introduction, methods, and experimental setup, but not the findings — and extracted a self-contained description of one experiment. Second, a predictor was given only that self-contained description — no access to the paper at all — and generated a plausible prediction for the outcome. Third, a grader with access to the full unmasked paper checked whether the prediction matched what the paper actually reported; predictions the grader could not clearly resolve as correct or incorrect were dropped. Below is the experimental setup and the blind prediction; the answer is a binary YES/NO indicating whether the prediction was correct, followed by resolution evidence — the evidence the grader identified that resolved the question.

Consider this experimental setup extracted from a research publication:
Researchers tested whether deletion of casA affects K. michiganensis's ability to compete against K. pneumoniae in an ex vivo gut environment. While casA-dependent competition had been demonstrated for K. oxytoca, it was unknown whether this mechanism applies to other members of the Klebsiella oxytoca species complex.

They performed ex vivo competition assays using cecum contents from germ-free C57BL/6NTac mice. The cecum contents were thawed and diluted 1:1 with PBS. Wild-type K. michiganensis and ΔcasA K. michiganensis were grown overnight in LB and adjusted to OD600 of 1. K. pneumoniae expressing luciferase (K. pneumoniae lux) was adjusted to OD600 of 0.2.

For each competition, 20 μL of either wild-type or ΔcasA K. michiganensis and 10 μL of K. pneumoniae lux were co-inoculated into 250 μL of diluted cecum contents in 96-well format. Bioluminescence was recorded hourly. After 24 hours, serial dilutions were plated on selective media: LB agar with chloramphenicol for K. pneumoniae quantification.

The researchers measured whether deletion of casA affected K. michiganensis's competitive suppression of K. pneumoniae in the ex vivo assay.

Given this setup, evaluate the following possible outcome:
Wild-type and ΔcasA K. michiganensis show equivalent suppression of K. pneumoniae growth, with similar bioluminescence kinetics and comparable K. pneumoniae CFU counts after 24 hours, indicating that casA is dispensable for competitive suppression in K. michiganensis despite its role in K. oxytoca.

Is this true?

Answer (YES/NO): YES